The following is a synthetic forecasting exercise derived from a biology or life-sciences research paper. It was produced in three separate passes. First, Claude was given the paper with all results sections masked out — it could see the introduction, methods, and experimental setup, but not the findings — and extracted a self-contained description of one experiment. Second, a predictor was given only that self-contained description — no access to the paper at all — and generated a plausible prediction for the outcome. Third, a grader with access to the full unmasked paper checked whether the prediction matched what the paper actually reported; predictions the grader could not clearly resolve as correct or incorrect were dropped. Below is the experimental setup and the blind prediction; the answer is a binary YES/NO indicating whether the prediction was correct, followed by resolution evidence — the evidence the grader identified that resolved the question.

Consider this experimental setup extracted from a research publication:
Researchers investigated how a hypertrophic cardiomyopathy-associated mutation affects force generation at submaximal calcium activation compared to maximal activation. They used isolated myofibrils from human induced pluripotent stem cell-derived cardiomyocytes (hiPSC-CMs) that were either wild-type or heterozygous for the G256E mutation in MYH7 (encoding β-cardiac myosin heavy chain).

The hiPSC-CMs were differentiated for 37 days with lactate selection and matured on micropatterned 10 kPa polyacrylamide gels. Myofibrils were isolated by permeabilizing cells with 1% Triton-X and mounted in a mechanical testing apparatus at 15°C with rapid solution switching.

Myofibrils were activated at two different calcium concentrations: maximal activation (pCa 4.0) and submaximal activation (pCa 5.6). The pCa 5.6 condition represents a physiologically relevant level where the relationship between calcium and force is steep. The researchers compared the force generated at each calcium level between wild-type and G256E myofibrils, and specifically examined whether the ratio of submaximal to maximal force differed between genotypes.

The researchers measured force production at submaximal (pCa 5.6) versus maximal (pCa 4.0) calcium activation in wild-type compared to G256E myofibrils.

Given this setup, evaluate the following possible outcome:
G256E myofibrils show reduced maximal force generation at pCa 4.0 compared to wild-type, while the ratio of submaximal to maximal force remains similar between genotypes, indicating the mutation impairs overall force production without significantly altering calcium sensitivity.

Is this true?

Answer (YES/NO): NO